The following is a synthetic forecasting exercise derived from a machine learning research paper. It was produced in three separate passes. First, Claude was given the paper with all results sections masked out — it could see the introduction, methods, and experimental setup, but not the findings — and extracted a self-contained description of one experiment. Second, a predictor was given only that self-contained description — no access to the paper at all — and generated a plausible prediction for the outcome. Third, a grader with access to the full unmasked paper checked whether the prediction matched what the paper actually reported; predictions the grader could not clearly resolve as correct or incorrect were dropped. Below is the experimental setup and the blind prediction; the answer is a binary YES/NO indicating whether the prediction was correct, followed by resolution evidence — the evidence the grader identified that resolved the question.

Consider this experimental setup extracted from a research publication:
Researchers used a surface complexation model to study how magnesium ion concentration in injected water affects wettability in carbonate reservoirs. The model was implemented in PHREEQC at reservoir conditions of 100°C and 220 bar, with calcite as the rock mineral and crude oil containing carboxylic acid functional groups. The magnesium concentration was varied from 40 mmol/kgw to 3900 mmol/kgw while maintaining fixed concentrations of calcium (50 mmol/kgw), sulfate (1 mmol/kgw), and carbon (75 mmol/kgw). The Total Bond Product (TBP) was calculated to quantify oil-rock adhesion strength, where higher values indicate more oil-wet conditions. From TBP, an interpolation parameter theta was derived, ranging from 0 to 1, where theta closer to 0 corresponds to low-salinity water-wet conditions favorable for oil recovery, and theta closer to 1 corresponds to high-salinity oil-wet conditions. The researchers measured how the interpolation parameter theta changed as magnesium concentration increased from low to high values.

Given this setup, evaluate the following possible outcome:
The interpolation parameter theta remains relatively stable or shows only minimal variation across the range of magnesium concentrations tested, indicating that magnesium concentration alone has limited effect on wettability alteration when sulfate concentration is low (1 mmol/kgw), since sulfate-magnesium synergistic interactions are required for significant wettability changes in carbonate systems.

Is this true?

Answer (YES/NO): NO